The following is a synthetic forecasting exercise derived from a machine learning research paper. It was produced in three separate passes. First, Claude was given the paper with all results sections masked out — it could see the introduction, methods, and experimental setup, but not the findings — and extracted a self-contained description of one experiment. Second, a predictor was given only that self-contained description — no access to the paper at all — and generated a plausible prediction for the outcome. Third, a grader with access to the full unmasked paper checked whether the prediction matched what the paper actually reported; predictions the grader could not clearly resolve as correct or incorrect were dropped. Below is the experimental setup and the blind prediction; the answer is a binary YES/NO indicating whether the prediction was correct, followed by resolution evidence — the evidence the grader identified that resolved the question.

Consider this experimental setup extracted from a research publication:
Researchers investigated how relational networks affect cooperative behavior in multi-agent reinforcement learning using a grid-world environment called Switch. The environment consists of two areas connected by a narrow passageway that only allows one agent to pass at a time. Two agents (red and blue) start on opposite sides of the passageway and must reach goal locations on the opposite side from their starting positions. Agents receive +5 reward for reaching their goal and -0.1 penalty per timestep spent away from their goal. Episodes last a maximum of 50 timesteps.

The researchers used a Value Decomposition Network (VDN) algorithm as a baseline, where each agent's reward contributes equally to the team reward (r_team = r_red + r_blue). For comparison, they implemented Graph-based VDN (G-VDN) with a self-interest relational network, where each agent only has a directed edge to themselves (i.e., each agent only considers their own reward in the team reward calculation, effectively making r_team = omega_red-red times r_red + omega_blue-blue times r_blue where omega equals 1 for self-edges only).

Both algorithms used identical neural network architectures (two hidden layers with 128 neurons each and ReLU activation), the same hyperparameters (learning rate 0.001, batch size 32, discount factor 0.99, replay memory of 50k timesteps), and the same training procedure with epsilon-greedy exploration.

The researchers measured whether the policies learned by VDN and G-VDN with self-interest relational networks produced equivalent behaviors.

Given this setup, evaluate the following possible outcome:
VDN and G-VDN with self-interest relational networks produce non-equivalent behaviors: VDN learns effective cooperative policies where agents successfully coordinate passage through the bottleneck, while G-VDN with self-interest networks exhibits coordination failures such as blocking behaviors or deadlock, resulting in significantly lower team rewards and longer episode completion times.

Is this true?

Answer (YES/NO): NO